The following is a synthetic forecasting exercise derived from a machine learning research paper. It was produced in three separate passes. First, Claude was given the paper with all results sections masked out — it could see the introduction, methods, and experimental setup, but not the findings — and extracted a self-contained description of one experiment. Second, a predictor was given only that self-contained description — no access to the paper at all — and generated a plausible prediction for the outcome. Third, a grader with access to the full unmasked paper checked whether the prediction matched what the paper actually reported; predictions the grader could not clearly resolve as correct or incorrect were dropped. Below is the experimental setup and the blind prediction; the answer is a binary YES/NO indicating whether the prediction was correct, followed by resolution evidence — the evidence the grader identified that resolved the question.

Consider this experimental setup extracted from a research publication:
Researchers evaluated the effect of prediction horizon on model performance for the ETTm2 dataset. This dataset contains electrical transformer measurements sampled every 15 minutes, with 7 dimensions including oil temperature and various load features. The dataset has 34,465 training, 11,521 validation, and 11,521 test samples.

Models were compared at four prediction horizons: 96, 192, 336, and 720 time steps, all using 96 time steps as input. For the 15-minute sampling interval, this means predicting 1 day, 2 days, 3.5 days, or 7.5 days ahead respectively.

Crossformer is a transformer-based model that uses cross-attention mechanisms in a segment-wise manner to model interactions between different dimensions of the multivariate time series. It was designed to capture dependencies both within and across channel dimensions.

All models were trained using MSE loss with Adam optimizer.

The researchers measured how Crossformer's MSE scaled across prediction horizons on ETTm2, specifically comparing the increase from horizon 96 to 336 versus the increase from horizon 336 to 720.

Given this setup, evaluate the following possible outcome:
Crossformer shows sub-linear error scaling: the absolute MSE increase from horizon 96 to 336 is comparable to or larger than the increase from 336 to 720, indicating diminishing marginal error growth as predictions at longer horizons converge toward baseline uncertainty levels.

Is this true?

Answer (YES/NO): NO